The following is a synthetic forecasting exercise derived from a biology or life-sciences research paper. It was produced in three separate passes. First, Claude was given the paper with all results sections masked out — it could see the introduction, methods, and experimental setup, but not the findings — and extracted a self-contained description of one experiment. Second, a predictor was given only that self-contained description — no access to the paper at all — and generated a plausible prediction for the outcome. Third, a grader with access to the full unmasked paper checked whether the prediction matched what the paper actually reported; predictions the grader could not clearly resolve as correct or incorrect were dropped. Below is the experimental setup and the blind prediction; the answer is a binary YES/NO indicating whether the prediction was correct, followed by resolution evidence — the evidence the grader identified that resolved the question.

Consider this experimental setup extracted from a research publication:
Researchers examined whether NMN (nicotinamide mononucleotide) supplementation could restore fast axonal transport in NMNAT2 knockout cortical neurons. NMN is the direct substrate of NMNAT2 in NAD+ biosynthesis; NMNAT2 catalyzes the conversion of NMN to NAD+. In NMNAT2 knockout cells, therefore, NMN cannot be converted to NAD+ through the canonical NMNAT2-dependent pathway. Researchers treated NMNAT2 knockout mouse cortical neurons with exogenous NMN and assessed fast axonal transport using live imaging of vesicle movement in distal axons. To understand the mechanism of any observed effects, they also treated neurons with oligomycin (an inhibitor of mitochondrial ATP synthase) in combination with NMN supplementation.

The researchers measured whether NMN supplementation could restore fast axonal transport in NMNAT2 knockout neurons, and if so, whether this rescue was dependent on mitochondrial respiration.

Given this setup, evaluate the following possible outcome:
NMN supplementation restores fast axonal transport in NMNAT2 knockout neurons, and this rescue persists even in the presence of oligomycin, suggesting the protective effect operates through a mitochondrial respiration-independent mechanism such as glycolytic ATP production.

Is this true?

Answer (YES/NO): NO